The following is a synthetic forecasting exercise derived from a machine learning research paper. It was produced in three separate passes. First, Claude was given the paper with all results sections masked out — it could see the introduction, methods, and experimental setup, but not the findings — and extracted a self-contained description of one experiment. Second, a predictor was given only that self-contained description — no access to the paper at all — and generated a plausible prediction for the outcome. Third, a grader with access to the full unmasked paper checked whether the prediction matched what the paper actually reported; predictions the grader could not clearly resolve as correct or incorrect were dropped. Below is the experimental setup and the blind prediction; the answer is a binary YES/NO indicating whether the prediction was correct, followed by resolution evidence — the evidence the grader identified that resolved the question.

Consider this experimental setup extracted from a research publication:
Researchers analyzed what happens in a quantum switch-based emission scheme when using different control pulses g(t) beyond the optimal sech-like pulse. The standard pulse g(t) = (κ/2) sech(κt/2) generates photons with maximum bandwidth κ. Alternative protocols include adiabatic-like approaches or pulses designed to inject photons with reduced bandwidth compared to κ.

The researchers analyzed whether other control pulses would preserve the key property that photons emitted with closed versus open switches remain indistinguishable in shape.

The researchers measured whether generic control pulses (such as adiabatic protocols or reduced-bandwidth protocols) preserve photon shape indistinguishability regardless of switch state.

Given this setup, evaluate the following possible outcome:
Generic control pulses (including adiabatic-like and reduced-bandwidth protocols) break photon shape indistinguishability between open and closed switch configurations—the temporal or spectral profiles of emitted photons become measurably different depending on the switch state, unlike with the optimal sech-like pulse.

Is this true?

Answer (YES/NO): YES